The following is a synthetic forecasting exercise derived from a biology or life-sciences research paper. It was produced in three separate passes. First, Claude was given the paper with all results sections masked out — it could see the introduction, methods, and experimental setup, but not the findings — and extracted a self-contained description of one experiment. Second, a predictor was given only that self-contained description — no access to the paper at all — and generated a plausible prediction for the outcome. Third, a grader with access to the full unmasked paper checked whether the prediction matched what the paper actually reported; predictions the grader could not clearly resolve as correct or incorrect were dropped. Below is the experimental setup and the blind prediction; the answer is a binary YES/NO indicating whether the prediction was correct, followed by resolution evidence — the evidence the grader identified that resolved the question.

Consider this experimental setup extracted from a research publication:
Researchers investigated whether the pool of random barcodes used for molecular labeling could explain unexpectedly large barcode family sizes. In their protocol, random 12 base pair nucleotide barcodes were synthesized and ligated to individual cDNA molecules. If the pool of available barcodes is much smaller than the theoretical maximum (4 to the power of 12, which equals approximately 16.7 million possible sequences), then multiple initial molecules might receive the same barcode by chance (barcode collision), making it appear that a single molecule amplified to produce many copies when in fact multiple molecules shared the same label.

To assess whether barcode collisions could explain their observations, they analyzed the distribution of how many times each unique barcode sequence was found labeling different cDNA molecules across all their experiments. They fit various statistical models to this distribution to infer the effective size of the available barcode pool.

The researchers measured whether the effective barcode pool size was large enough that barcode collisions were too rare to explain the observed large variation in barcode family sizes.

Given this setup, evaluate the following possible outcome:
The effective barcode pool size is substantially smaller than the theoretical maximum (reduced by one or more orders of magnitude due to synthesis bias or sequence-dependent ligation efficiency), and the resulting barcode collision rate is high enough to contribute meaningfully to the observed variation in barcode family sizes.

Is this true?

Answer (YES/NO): NO